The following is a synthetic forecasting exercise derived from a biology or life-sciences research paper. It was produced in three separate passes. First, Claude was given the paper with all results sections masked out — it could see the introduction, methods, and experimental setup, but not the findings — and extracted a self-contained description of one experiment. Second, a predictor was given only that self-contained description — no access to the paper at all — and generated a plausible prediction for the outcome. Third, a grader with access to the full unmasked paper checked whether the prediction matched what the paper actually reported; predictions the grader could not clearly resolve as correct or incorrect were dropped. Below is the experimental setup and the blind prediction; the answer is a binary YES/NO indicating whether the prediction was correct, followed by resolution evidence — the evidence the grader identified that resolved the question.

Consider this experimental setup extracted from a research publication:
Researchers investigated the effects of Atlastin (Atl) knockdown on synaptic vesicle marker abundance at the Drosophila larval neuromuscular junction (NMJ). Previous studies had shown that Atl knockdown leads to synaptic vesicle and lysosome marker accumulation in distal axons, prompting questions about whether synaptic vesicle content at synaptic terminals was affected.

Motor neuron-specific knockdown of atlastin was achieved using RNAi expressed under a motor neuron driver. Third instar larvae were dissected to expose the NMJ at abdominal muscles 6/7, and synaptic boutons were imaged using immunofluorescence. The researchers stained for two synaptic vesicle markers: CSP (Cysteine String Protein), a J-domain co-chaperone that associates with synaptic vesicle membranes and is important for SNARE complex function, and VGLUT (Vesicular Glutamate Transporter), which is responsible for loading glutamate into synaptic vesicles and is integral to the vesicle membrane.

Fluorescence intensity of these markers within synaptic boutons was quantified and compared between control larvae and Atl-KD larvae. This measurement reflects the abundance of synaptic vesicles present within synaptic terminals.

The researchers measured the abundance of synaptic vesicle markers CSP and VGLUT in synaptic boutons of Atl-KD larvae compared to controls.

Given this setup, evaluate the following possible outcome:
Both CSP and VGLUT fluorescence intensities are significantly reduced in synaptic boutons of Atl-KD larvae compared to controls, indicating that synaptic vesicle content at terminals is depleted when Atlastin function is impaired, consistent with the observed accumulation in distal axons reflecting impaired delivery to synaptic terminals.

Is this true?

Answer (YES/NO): YES